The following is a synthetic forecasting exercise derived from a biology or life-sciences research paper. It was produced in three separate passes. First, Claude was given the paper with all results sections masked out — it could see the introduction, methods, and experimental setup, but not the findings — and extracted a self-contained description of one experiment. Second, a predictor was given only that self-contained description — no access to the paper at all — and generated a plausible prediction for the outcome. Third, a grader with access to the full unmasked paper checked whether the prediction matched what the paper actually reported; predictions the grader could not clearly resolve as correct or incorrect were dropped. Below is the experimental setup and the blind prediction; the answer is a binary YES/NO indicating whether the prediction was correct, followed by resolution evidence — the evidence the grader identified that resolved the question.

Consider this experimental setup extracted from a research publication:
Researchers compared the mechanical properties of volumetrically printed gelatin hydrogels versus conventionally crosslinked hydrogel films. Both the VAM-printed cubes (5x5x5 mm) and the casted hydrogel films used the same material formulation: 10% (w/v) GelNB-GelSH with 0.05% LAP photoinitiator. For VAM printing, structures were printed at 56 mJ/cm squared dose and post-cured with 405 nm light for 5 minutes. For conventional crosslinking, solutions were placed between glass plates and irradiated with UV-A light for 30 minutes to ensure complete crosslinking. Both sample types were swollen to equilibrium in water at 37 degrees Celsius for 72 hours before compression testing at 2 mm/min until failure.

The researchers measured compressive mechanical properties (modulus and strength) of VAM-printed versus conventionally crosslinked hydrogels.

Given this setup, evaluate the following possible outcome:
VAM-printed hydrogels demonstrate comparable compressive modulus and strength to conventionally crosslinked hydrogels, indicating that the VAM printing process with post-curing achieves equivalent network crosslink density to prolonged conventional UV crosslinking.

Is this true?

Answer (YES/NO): NO